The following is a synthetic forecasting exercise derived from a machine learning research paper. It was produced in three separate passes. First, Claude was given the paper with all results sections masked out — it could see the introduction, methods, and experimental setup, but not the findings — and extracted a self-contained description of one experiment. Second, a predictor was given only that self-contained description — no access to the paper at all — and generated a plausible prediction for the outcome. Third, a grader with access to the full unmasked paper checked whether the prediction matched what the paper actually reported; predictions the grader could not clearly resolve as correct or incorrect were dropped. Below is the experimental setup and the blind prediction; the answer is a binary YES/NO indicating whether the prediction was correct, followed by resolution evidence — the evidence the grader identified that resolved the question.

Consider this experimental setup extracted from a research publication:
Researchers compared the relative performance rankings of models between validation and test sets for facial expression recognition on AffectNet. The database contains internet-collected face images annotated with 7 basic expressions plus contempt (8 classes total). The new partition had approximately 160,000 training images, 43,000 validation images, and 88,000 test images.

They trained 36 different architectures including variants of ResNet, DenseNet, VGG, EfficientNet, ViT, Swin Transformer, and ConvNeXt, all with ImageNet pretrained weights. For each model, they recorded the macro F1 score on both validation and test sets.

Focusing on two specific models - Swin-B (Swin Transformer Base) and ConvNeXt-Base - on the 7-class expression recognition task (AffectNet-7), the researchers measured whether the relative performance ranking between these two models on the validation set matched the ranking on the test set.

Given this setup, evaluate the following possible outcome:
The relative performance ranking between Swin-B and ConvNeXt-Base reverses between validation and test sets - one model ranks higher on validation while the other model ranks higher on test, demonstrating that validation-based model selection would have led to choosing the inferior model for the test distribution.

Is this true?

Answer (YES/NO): NO